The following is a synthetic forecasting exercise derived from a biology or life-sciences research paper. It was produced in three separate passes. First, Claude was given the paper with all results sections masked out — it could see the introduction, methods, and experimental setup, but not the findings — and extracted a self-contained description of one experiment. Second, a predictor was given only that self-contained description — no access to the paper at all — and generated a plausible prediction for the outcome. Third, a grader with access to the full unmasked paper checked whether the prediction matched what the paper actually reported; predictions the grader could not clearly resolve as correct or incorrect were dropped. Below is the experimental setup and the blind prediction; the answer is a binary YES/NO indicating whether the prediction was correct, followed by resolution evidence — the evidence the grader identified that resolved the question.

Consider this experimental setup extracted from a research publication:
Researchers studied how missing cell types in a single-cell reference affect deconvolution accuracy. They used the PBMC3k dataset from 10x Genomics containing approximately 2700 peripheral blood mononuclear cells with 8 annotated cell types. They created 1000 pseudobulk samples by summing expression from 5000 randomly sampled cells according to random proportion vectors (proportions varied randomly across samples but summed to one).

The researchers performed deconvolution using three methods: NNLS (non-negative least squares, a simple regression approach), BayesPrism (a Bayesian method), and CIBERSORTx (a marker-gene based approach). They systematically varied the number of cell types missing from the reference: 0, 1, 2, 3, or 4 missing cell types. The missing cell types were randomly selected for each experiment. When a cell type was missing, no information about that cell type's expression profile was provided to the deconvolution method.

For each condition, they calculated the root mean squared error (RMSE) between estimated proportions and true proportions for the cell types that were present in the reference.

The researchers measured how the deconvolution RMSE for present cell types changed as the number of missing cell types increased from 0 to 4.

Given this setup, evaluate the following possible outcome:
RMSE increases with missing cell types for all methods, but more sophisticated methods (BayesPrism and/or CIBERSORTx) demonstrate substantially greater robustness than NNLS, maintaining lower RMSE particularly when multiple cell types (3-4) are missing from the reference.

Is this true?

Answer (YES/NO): NO